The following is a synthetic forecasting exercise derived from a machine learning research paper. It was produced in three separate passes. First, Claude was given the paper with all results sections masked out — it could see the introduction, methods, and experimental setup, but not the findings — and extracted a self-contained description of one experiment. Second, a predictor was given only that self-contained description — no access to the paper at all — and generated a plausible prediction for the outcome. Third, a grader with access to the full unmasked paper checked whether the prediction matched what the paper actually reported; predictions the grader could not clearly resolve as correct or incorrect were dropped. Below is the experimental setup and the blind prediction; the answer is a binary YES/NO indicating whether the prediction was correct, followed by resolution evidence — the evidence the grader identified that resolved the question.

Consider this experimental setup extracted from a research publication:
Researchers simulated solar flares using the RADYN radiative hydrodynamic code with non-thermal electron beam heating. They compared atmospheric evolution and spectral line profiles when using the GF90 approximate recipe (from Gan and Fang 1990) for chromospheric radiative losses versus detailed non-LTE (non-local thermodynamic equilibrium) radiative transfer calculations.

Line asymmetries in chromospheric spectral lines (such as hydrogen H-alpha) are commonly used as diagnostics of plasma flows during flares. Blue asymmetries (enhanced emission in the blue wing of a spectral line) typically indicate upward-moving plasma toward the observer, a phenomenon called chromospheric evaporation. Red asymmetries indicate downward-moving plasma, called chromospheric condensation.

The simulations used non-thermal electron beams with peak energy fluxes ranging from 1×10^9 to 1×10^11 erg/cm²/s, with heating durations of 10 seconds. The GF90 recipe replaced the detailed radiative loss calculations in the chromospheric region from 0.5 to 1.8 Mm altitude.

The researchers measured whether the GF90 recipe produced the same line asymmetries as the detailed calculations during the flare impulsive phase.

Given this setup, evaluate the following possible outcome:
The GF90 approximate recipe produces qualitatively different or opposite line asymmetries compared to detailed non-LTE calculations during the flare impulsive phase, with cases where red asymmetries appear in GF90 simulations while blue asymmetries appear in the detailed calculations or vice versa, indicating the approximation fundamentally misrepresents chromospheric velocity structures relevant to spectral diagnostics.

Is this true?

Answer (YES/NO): NO